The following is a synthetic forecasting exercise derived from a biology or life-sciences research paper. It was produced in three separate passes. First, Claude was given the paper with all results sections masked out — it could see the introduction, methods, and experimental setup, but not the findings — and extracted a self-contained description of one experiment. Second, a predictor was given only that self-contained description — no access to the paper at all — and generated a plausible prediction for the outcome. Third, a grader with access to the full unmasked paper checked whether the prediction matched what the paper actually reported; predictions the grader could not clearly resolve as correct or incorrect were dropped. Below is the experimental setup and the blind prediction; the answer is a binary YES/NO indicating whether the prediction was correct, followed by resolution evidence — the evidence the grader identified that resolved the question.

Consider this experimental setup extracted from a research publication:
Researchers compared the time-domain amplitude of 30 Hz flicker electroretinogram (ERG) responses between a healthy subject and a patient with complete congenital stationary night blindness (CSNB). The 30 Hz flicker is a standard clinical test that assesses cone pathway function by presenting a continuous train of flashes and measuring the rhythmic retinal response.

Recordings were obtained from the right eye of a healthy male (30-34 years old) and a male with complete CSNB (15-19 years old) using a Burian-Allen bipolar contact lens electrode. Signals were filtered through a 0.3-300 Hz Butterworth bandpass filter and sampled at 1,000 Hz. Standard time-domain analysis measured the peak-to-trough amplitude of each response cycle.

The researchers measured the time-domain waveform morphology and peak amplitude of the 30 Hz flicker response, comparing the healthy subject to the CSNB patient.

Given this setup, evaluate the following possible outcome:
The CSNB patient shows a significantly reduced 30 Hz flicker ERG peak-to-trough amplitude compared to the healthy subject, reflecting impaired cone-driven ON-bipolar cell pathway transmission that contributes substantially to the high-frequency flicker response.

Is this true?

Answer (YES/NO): YES